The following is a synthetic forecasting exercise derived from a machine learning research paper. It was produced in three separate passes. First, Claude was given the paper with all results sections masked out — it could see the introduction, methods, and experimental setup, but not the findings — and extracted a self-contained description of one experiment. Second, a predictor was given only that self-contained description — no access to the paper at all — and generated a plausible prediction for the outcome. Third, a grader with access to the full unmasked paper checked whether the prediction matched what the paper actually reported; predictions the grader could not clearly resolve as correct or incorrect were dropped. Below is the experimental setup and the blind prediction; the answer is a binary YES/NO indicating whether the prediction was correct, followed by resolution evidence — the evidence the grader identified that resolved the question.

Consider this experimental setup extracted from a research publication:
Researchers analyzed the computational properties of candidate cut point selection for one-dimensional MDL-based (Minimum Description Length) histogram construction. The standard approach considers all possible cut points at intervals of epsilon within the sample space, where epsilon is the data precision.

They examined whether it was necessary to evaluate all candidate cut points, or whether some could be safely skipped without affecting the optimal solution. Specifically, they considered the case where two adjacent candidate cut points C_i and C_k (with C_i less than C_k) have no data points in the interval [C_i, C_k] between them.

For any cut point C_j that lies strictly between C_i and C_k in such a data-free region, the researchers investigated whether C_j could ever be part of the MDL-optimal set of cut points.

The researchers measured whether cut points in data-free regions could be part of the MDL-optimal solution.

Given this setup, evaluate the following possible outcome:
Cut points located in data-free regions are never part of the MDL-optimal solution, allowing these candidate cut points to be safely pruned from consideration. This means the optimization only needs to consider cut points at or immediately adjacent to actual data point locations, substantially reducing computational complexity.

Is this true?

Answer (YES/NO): YES